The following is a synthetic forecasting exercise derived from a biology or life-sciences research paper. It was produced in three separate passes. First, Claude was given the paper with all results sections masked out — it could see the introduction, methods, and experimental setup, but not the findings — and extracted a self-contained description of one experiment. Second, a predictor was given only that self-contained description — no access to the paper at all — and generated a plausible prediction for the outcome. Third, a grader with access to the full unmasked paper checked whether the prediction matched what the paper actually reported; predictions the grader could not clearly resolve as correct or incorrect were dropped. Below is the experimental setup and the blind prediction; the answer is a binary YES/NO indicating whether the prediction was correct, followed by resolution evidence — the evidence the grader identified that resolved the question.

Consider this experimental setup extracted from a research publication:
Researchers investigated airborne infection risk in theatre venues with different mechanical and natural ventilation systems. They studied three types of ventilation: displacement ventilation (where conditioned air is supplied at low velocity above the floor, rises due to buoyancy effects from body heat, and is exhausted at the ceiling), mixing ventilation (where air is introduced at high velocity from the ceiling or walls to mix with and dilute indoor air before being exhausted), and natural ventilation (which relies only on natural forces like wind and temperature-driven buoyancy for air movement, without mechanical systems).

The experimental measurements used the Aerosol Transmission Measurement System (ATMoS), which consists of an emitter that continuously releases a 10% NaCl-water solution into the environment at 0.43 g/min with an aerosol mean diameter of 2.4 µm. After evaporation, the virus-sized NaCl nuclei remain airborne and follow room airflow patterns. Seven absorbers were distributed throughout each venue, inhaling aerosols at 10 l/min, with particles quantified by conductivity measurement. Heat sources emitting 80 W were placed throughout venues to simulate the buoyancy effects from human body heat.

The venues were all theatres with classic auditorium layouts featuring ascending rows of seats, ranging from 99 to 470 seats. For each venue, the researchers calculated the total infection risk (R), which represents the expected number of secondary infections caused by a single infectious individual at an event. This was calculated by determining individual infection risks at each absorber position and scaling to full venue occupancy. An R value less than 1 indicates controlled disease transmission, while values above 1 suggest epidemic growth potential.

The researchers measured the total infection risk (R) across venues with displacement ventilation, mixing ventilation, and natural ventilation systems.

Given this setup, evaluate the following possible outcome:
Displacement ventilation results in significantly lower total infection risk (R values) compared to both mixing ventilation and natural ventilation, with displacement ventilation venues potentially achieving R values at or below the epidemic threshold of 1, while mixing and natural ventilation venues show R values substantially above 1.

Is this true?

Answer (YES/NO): NO